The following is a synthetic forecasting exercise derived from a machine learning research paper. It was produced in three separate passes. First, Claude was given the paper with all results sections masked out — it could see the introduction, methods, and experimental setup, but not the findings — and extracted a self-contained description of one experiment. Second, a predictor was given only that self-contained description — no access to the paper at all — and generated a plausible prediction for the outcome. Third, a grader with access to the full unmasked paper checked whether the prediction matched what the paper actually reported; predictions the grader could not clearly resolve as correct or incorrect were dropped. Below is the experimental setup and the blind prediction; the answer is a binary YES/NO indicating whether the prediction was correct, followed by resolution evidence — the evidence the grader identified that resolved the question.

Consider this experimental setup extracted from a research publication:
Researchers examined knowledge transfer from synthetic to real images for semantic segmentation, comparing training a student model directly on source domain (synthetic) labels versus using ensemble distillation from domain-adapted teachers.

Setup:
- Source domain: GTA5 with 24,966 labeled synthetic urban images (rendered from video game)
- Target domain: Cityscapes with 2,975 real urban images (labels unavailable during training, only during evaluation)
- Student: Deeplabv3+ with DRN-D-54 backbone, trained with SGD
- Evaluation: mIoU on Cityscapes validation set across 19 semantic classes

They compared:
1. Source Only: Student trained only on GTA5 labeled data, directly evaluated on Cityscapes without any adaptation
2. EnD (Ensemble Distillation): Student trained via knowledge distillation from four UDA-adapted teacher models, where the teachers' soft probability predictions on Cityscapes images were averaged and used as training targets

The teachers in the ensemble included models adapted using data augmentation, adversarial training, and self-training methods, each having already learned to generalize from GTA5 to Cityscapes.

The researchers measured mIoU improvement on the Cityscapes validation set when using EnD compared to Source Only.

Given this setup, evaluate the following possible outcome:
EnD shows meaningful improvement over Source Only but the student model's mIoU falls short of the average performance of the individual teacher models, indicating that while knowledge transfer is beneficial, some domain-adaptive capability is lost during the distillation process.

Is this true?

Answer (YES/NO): NO